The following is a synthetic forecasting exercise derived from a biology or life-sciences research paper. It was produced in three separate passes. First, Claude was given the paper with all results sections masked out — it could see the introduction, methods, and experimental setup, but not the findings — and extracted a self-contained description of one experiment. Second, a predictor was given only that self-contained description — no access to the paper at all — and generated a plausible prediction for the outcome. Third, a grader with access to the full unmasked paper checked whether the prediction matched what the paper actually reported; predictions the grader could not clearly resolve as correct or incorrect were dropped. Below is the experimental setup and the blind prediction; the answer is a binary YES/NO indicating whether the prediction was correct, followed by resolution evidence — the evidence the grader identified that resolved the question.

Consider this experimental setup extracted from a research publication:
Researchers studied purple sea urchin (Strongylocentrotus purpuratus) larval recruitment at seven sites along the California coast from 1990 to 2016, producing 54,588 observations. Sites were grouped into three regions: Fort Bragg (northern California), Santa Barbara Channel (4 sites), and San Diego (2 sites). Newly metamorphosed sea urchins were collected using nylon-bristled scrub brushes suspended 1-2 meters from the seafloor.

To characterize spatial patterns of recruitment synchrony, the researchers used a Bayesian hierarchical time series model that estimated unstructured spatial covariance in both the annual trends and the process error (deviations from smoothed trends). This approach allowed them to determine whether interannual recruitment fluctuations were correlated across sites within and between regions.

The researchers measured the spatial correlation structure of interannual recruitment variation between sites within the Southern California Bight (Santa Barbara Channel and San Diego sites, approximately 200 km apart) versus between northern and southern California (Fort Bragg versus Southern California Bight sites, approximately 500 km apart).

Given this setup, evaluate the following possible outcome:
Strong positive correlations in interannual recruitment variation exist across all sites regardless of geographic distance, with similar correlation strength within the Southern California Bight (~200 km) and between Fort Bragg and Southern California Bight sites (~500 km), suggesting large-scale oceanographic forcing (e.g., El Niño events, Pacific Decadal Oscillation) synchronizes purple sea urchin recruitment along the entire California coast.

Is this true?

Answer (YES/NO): NO